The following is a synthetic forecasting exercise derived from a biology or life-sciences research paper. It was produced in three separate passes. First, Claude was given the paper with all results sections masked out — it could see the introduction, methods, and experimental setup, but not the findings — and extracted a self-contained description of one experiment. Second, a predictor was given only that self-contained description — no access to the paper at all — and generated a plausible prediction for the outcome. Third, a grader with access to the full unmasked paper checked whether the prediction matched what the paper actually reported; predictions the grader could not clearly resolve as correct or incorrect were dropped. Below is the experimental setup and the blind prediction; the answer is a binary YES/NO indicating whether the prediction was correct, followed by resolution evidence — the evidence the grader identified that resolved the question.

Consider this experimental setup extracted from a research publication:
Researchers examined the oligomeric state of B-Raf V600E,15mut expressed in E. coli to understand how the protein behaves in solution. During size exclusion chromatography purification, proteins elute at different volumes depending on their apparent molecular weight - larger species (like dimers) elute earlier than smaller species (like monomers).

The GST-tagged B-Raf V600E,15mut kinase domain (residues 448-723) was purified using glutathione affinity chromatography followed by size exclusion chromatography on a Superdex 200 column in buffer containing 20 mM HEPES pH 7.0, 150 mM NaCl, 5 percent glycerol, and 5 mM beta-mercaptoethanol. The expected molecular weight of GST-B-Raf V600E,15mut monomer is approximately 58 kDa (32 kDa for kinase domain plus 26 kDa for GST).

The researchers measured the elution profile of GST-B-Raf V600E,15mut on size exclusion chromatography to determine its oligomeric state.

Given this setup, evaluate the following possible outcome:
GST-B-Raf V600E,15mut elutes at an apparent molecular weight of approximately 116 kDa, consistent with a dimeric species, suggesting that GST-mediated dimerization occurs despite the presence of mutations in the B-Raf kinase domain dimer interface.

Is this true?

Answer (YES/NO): NO